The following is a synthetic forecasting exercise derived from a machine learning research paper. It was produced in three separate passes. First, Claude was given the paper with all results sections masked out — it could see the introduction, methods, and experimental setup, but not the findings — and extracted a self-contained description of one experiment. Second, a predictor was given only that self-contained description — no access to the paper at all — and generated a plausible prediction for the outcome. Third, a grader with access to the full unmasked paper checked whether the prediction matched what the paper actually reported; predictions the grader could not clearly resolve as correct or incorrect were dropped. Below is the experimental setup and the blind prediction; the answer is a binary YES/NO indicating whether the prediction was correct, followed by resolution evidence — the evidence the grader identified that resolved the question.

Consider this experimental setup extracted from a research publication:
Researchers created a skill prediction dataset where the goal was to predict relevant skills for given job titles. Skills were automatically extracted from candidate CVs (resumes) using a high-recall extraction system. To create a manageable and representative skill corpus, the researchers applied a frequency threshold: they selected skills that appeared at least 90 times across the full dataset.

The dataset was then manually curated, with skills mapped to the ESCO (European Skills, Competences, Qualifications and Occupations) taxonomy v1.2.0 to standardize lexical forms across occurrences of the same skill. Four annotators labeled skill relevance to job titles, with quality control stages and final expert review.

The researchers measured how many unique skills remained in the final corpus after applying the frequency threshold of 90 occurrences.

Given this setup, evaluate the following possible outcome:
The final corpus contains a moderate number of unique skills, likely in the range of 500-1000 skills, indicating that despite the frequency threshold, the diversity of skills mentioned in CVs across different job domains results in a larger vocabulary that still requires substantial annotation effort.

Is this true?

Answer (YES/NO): NO